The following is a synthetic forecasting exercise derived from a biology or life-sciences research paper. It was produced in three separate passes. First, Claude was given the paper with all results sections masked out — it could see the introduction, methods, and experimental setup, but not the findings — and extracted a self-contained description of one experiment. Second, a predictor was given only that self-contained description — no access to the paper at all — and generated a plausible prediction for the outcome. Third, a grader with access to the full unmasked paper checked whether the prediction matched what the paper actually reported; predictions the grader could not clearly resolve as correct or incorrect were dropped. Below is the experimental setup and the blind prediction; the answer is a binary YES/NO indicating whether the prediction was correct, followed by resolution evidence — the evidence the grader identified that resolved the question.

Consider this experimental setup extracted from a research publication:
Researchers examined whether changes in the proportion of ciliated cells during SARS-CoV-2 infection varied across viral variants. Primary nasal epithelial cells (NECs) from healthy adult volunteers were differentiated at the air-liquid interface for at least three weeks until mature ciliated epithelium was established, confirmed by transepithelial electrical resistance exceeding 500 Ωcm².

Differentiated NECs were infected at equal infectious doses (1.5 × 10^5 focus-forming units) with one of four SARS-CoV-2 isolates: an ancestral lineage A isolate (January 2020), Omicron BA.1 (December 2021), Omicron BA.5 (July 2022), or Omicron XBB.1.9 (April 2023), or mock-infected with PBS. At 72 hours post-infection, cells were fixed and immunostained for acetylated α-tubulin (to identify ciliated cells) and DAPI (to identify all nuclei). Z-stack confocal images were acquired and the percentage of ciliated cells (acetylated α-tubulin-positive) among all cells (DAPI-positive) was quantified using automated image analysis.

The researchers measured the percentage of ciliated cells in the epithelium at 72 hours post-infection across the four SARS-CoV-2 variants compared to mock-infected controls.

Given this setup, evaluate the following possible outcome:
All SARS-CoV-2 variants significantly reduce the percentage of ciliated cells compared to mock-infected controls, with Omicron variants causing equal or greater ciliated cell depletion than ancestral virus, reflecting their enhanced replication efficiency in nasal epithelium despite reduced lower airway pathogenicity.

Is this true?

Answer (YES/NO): NO